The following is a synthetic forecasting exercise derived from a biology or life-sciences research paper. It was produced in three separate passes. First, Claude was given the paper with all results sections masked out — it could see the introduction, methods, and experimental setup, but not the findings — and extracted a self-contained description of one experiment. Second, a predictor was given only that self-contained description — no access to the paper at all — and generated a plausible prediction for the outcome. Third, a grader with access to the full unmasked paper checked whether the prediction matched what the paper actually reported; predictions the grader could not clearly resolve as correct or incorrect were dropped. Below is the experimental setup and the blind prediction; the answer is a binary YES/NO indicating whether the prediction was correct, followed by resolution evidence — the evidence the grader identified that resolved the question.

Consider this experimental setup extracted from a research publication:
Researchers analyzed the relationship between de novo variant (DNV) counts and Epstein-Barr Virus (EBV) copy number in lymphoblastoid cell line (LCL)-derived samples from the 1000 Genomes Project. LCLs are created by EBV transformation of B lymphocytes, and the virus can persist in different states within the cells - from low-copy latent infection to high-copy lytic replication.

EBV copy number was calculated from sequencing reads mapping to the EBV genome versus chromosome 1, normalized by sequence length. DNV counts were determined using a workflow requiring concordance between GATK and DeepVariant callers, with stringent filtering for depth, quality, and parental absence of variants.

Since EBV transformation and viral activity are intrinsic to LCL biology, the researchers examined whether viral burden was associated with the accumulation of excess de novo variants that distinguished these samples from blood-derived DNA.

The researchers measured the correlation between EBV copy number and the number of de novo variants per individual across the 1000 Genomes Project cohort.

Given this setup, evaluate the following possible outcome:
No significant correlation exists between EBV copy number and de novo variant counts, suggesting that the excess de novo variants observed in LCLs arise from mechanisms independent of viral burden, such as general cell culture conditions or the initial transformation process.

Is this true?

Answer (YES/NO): NO